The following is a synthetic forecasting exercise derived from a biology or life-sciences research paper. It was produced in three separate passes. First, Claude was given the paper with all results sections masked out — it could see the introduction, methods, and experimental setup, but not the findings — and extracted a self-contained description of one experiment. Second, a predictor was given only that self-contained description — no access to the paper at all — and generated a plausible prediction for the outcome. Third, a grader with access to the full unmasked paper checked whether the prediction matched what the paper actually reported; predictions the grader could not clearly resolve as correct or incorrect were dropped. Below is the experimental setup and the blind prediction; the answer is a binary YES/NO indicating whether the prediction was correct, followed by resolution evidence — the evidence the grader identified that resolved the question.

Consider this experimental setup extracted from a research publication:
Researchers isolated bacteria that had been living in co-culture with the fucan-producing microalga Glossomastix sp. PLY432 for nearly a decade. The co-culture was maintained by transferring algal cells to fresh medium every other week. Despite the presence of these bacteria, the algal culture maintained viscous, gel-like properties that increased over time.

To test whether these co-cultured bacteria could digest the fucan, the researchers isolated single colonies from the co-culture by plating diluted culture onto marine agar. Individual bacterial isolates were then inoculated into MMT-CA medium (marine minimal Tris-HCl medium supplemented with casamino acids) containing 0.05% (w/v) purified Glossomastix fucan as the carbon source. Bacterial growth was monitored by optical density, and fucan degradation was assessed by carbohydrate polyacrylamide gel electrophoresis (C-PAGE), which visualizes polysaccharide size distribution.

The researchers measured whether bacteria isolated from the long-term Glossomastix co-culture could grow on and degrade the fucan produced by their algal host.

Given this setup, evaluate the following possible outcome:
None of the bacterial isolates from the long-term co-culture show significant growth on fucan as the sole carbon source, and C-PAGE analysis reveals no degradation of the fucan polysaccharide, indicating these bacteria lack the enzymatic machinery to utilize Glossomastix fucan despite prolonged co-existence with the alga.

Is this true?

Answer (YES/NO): YES